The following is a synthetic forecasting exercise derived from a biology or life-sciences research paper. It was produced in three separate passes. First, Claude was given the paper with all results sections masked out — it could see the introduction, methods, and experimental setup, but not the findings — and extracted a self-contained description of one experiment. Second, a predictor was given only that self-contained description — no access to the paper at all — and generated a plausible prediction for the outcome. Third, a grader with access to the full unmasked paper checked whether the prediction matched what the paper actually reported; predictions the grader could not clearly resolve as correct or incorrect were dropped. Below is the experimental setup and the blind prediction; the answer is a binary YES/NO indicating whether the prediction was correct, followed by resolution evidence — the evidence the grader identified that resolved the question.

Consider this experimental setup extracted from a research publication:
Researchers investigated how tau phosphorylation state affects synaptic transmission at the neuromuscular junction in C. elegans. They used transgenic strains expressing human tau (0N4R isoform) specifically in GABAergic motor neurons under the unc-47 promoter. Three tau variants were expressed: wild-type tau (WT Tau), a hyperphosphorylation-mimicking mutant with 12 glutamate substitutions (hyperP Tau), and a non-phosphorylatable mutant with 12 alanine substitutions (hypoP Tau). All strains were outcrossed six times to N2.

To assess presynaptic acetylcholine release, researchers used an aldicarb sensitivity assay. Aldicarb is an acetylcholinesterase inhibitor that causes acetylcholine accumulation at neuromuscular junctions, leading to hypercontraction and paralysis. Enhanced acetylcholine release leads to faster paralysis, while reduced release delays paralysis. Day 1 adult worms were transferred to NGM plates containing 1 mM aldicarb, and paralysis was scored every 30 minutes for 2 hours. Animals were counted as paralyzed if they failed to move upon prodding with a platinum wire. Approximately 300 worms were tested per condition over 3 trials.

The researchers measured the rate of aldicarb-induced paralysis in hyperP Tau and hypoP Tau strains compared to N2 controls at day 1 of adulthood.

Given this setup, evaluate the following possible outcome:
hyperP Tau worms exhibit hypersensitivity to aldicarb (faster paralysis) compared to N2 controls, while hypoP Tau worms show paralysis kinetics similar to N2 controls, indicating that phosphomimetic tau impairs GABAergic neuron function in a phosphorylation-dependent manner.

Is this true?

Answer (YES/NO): NO